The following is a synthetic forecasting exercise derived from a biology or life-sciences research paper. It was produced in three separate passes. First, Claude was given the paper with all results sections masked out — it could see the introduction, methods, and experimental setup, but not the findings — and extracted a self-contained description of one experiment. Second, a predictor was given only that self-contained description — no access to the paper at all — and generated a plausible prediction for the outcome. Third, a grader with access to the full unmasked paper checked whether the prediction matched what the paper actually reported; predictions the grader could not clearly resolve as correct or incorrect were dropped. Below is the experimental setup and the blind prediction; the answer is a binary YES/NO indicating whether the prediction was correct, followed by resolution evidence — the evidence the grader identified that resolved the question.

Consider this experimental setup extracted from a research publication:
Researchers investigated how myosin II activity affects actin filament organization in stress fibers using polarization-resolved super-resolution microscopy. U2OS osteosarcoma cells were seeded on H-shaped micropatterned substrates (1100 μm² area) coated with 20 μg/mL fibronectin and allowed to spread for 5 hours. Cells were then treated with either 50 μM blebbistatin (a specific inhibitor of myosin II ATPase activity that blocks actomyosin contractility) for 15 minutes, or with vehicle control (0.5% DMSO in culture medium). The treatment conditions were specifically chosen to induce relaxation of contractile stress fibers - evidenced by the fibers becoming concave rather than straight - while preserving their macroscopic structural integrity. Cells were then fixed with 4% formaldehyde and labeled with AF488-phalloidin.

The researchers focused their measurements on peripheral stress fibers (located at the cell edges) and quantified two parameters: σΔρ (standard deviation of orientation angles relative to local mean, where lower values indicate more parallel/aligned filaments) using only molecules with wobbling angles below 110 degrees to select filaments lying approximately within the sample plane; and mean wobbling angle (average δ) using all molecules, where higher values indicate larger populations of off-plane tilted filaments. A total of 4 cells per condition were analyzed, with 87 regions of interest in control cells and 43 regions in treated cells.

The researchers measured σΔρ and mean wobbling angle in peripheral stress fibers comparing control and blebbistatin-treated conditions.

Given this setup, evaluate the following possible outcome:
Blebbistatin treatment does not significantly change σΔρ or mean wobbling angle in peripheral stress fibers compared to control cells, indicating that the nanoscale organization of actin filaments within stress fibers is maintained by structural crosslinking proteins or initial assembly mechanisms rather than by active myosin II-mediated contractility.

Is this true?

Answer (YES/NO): NO